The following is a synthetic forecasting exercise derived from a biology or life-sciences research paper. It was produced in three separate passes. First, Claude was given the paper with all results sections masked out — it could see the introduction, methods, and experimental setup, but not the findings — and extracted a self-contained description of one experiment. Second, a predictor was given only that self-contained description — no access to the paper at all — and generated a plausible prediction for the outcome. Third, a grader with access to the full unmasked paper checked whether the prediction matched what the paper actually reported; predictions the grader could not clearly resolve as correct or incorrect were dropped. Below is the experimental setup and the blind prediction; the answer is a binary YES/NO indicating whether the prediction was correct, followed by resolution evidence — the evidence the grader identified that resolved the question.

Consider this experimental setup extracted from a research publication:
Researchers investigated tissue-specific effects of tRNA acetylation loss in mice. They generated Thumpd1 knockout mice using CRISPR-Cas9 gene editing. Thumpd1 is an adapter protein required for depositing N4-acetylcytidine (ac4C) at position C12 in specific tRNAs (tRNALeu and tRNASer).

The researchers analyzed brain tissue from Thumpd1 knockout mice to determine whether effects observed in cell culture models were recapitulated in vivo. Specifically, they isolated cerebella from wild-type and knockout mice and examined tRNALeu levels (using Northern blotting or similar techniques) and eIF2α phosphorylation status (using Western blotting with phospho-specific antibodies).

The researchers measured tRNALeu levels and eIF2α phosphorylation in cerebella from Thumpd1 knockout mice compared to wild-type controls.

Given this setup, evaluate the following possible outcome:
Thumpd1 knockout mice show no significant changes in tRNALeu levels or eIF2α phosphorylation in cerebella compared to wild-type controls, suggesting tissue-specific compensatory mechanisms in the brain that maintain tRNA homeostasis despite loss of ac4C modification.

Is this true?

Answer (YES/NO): NO